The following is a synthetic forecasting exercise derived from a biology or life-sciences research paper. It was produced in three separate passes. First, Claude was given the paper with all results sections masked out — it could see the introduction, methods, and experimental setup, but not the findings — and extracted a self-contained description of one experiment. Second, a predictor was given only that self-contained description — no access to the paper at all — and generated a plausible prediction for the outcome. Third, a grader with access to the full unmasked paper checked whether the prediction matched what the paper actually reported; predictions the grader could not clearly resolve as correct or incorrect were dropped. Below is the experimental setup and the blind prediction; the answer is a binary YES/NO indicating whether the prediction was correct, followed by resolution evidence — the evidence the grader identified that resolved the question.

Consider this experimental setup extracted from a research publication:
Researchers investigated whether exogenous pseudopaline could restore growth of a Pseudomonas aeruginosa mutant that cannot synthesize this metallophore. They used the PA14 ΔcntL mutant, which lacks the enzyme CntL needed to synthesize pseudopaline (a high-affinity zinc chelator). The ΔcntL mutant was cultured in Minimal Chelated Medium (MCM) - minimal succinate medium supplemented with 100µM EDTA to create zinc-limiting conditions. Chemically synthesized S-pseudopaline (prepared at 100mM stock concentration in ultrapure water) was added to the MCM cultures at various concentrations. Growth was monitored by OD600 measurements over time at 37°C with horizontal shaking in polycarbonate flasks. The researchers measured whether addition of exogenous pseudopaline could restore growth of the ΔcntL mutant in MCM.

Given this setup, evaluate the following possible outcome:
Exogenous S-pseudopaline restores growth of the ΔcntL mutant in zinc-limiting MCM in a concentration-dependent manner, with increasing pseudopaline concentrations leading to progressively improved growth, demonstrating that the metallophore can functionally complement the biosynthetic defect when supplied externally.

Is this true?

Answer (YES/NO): YES